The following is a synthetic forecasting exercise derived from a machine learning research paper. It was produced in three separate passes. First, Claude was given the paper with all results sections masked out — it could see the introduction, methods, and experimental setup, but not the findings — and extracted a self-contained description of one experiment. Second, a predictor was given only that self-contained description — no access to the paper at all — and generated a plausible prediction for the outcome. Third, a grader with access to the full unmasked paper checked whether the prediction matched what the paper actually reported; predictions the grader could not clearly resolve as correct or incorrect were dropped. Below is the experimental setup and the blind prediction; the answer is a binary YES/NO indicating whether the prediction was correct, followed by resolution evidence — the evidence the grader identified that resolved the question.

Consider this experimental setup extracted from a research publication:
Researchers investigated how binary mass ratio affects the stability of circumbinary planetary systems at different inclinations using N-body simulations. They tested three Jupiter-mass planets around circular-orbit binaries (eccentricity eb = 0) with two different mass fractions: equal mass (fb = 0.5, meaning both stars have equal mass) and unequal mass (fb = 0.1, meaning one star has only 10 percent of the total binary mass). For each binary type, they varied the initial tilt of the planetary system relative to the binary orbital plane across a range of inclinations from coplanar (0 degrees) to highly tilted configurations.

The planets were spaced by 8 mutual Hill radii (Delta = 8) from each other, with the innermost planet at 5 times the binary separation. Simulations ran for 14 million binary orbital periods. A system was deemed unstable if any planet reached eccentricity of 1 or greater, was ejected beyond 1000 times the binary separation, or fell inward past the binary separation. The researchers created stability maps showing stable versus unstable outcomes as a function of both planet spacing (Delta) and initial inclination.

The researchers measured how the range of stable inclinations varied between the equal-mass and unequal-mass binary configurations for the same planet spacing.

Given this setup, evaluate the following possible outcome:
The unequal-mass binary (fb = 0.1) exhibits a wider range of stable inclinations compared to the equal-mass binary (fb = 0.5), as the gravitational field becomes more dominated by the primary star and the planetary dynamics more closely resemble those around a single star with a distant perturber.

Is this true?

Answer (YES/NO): NO